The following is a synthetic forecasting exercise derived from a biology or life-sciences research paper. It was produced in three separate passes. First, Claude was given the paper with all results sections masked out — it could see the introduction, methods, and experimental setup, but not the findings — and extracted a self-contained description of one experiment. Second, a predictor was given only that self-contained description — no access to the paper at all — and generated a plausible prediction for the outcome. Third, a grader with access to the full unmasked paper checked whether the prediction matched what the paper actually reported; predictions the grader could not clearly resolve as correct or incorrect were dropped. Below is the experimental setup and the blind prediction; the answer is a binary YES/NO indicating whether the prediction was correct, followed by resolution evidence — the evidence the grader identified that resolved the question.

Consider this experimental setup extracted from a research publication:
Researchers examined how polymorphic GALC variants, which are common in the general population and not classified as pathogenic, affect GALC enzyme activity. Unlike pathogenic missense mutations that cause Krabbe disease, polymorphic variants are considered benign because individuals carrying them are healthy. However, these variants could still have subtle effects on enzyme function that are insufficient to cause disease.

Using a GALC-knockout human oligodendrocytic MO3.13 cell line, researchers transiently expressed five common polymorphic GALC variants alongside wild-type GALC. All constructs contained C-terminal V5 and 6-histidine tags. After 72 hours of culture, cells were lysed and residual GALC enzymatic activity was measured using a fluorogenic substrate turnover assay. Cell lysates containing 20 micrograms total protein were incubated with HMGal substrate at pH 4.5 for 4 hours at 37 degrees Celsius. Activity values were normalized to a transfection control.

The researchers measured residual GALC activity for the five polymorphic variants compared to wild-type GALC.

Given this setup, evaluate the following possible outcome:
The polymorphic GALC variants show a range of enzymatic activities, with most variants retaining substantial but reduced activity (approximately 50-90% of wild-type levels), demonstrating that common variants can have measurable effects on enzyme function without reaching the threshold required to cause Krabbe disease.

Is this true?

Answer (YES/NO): NO